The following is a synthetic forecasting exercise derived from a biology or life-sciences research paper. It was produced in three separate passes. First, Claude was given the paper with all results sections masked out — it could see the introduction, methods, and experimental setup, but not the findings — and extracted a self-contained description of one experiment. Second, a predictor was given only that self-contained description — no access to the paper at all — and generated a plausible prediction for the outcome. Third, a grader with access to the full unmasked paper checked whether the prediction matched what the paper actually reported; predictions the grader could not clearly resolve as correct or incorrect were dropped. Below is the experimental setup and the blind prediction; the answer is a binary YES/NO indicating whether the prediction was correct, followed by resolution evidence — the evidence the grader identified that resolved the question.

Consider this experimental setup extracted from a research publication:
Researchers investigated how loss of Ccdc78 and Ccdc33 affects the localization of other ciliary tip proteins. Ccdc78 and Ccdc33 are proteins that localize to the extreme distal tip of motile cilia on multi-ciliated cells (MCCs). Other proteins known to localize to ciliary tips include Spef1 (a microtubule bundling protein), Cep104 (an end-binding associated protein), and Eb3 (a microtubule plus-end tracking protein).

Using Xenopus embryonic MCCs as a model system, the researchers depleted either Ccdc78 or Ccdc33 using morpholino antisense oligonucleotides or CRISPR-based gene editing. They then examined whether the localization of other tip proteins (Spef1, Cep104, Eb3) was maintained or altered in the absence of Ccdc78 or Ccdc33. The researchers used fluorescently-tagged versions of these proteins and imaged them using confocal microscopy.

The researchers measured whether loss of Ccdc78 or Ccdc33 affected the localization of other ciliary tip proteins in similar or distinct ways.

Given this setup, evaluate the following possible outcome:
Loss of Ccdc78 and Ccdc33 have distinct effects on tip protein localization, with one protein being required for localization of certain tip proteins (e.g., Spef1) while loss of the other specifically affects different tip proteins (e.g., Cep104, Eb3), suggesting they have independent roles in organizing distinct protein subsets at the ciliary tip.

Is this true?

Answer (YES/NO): NO